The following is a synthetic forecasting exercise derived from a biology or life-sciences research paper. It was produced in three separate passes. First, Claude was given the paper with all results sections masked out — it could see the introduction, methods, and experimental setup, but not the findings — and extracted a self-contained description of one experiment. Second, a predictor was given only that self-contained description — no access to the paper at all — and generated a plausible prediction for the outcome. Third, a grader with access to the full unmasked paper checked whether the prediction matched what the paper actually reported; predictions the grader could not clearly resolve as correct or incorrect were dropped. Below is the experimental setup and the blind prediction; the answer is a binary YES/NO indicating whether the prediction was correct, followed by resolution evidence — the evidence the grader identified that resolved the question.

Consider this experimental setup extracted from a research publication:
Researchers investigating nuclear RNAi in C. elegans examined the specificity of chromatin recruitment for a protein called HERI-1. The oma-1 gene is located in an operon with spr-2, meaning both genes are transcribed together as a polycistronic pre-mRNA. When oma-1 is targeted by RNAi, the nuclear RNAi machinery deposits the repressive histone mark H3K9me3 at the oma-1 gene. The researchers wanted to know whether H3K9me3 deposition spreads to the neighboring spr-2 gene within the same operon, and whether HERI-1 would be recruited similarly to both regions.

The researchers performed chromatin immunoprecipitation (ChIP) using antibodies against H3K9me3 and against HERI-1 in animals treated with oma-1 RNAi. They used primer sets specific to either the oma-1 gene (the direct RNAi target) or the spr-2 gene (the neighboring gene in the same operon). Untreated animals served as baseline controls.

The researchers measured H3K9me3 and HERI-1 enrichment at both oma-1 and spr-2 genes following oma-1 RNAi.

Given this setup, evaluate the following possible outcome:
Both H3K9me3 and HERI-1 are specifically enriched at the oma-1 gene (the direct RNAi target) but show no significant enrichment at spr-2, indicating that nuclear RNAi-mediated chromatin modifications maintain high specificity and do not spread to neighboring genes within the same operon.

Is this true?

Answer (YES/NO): NO